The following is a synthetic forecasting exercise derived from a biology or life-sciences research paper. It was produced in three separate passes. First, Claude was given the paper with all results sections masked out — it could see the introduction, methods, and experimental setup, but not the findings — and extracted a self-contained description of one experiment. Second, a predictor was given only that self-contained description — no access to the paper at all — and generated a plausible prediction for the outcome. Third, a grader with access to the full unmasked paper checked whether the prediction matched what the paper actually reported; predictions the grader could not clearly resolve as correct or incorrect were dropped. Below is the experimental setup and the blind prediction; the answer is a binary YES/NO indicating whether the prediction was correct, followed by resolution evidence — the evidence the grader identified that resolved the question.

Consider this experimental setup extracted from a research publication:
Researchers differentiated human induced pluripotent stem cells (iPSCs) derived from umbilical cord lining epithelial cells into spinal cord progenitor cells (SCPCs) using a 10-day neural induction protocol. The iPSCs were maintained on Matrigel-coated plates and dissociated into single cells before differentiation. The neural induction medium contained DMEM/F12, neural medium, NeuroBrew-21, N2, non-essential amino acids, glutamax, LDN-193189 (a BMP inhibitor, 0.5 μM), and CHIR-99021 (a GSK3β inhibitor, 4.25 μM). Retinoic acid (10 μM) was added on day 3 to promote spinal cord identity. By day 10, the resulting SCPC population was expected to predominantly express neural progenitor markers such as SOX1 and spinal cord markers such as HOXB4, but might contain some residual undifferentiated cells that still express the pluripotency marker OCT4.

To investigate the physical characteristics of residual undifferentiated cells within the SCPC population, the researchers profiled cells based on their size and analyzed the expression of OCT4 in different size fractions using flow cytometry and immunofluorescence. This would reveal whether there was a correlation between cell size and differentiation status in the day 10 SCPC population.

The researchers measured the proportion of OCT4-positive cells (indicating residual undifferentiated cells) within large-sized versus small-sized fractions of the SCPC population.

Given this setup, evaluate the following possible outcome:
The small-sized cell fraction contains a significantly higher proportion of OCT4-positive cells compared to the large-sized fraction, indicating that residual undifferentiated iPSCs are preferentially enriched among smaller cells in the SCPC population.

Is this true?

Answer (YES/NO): NO